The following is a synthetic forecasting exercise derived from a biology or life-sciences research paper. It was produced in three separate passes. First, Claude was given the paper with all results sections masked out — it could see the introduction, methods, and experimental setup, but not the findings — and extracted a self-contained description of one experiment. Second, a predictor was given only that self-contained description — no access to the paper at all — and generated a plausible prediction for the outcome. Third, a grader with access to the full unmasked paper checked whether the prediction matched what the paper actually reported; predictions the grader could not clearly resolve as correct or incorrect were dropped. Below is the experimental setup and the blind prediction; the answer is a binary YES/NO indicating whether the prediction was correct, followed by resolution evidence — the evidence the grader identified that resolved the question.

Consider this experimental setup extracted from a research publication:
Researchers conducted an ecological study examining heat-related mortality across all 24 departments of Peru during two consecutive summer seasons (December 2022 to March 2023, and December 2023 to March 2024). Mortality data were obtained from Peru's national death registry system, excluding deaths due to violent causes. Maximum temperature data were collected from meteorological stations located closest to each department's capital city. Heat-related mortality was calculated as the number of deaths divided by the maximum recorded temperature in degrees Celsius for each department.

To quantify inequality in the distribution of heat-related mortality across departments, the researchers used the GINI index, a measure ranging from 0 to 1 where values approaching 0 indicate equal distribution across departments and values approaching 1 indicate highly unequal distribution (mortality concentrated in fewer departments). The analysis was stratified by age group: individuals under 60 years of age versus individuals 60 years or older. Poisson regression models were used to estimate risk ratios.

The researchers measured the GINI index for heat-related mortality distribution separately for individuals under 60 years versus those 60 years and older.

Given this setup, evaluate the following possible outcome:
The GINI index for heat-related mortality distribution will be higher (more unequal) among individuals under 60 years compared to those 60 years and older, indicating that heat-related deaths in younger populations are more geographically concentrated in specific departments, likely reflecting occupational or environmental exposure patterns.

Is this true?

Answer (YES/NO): YES